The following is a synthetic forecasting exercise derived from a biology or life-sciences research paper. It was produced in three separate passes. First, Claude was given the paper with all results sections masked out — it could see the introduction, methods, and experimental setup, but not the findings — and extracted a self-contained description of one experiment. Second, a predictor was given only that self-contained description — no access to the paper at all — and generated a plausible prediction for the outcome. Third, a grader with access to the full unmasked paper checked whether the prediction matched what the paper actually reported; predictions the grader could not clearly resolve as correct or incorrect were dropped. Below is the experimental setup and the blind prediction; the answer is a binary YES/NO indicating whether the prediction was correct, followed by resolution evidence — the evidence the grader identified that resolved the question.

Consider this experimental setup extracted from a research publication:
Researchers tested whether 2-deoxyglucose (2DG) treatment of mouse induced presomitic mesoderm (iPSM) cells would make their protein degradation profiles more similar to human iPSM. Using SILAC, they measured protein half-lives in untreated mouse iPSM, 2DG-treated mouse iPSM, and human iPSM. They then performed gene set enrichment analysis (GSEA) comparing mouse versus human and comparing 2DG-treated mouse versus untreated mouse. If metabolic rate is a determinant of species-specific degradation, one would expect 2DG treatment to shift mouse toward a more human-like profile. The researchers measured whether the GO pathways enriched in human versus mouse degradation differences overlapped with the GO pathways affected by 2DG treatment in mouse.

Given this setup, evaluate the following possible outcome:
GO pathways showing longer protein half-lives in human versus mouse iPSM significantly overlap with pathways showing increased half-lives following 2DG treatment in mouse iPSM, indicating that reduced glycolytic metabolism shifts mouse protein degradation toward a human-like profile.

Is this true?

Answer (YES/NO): NO